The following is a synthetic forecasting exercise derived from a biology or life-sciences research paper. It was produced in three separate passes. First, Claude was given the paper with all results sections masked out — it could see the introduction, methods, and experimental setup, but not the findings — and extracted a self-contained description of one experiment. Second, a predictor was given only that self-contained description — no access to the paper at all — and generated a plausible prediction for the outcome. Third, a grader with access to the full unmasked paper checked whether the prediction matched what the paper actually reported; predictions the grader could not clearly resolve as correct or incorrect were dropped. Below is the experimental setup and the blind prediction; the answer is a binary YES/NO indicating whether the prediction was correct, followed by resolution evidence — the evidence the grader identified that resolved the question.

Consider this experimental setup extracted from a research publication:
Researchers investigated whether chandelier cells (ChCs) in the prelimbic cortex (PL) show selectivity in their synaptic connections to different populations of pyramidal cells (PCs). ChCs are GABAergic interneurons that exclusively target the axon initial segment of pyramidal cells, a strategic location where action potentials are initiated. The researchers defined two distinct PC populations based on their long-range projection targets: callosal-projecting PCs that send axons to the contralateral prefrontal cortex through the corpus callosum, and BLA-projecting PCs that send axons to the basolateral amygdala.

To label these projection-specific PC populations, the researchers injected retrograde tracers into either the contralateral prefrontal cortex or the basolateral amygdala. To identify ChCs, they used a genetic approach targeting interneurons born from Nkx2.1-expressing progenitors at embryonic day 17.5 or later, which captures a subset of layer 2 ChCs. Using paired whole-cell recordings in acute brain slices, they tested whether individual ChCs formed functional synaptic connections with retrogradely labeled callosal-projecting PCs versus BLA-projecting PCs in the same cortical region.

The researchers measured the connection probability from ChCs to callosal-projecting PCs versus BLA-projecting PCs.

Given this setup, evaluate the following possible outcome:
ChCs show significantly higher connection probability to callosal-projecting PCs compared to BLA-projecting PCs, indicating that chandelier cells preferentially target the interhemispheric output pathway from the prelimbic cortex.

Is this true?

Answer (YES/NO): NO